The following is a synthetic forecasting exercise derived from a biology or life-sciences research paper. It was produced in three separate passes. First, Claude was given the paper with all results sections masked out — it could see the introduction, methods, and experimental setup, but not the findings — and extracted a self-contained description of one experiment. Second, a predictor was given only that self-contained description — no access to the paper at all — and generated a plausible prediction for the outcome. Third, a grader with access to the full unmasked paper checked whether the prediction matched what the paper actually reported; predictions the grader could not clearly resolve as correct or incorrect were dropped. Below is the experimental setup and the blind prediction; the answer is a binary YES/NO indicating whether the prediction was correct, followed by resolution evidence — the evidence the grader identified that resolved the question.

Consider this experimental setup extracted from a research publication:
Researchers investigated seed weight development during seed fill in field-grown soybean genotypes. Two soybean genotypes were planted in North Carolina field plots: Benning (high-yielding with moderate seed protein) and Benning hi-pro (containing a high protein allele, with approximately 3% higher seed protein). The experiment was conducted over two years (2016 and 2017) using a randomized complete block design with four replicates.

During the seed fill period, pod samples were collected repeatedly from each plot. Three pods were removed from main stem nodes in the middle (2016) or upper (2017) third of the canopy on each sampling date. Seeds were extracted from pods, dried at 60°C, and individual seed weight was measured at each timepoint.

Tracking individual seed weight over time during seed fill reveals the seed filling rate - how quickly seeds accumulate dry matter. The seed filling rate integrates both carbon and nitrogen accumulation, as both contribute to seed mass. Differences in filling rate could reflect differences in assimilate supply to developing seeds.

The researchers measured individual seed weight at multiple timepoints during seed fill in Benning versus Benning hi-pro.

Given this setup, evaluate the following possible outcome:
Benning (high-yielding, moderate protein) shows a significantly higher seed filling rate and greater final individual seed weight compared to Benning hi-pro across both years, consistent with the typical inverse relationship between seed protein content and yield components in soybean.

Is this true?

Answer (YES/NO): NO